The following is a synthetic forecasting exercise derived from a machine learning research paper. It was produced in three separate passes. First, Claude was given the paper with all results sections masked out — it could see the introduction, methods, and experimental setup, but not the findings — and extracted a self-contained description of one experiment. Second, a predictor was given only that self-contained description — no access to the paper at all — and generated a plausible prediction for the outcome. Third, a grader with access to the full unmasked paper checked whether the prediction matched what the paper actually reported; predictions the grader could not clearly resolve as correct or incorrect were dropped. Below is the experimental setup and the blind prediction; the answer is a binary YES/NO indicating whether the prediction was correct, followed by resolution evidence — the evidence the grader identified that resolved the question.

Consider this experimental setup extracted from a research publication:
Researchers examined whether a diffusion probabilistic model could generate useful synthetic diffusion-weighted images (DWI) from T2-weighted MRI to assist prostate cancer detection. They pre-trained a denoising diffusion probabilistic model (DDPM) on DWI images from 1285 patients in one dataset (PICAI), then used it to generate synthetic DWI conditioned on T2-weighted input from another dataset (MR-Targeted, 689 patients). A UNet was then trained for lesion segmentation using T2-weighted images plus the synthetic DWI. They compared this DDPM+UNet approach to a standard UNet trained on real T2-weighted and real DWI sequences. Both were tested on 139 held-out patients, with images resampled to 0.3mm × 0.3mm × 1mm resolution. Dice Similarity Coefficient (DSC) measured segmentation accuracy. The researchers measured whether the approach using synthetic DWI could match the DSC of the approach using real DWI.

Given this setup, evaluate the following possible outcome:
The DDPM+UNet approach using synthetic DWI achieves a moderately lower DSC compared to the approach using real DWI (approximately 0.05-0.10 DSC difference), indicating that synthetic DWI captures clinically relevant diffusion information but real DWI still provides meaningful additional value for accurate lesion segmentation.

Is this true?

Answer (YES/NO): NO